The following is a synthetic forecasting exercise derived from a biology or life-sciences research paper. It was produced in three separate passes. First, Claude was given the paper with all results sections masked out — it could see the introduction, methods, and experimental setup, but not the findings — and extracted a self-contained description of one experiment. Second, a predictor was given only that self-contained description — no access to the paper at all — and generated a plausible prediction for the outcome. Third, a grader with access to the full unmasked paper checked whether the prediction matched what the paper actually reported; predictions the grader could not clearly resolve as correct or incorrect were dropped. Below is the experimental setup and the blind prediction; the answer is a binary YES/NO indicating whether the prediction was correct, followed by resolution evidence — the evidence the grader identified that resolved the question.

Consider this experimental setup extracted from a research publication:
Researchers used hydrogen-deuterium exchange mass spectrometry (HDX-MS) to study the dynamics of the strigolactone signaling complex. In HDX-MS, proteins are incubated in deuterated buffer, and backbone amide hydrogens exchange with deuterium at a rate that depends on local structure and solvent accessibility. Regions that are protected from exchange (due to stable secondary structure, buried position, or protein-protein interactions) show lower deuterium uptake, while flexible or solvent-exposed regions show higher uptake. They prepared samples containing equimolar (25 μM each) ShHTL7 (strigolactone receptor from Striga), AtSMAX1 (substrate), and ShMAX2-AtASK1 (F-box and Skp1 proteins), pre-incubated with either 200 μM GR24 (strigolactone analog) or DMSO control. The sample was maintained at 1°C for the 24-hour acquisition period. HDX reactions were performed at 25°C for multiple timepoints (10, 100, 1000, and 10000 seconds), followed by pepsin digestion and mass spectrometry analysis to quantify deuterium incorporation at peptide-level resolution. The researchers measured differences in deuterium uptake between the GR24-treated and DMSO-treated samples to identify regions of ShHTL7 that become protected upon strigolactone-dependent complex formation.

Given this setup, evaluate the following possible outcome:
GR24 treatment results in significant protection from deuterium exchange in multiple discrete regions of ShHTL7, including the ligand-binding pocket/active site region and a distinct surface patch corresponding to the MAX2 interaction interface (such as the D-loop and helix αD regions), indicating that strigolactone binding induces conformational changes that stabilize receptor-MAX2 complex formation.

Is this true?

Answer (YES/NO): NO